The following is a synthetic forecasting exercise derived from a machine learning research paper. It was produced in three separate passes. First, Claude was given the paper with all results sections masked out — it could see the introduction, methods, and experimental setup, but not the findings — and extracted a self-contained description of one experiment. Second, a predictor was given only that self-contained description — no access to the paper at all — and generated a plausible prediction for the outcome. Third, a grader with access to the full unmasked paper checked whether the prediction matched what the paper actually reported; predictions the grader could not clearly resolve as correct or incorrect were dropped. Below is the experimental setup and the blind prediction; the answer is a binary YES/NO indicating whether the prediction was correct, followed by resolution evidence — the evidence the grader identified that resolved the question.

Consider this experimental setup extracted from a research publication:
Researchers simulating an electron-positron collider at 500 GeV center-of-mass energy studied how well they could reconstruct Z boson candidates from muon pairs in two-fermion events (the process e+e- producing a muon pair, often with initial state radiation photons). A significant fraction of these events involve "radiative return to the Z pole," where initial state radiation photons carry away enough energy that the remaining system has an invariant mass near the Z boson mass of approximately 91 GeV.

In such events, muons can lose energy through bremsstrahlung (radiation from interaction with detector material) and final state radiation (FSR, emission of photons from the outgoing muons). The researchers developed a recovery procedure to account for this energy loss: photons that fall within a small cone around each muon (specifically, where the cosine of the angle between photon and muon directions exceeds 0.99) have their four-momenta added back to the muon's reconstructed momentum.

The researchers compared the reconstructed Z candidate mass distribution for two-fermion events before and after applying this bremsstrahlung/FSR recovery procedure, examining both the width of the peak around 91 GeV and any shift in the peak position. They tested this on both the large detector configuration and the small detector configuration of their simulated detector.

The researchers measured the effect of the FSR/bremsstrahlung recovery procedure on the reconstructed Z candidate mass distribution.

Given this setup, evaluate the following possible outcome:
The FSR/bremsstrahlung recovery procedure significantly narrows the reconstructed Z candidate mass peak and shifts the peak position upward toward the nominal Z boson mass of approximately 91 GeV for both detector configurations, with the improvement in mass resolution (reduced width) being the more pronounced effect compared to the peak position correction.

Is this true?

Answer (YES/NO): YES